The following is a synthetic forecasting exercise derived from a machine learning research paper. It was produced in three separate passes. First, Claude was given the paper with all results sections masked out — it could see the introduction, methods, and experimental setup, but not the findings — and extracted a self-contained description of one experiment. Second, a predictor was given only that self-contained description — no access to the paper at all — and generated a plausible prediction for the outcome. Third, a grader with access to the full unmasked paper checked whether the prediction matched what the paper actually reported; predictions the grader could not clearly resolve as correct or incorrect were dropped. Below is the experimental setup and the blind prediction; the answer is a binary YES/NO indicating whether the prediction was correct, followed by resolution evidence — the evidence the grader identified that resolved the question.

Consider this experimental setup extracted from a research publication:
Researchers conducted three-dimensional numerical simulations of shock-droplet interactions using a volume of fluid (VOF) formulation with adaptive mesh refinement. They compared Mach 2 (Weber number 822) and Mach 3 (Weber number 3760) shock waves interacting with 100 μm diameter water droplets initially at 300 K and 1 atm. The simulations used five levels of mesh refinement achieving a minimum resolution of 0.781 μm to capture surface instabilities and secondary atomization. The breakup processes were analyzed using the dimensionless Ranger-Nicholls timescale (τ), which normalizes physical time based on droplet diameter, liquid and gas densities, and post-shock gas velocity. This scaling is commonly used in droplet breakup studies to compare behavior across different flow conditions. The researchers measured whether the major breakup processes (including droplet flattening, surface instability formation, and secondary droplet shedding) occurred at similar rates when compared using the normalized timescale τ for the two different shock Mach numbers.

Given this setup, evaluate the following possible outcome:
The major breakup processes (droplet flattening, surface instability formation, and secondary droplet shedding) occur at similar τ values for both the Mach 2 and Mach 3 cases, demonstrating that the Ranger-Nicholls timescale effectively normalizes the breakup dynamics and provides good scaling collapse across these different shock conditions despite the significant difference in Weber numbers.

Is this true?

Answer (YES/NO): YES